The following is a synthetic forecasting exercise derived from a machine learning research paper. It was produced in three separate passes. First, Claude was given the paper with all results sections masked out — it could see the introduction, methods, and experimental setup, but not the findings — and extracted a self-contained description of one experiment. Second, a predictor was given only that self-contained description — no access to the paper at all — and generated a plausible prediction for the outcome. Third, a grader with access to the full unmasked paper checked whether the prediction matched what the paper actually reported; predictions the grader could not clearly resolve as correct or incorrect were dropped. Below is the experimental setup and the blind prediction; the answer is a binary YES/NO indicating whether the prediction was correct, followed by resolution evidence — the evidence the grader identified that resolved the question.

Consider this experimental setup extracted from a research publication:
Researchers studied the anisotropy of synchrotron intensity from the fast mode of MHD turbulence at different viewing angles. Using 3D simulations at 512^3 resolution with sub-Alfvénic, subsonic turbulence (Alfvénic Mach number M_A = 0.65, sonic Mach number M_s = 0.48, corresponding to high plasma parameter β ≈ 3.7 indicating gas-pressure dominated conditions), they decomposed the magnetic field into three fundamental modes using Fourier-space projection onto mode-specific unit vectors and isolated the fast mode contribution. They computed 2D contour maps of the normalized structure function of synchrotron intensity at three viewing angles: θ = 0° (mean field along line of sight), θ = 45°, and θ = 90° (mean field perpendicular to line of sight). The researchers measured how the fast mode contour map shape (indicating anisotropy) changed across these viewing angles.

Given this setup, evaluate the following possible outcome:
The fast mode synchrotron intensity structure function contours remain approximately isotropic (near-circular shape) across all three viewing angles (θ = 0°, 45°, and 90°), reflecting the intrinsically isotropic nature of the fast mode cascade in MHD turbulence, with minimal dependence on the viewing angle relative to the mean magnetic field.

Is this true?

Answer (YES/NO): YES